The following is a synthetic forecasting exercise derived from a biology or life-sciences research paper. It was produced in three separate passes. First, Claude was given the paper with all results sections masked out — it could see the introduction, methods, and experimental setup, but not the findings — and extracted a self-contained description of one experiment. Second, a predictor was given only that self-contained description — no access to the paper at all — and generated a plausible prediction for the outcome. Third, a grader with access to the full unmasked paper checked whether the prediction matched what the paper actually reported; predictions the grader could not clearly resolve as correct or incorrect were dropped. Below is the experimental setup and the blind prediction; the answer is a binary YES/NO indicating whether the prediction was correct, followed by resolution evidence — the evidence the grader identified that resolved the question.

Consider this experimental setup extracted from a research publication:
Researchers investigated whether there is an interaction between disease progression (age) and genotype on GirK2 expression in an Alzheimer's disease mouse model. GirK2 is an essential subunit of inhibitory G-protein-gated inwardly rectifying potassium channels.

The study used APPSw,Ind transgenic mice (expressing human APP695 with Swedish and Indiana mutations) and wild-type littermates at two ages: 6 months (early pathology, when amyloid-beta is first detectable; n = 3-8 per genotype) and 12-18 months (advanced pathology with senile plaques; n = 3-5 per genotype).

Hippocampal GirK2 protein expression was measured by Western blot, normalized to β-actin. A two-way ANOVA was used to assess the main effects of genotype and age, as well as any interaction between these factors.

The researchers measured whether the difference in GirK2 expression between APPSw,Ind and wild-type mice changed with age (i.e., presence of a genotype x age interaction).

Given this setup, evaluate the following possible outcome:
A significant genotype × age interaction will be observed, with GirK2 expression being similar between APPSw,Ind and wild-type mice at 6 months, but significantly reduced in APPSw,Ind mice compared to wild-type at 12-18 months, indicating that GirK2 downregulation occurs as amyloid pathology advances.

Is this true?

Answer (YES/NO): NO